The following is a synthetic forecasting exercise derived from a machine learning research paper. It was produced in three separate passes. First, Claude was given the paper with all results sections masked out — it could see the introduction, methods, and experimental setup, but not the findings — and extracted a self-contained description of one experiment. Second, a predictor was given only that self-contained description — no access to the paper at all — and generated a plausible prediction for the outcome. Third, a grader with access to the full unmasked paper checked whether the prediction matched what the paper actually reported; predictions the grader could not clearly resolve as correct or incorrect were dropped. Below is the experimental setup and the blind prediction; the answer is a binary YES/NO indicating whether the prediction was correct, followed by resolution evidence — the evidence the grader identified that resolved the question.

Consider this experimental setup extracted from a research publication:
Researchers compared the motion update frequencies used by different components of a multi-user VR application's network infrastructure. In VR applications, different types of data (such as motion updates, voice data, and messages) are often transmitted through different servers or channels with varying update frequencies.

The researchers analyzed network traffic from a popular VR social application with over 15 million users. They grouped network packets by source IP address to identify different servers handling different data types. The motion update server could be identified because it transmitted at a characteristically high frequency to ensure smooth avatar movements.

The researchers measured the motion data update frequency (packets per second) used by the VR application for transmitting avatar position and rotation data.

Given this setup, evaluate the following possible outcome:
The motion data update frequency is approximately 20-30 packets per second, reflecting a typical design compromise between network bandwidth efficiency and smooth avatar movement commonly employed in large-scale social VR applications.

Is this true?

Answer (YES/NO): NO